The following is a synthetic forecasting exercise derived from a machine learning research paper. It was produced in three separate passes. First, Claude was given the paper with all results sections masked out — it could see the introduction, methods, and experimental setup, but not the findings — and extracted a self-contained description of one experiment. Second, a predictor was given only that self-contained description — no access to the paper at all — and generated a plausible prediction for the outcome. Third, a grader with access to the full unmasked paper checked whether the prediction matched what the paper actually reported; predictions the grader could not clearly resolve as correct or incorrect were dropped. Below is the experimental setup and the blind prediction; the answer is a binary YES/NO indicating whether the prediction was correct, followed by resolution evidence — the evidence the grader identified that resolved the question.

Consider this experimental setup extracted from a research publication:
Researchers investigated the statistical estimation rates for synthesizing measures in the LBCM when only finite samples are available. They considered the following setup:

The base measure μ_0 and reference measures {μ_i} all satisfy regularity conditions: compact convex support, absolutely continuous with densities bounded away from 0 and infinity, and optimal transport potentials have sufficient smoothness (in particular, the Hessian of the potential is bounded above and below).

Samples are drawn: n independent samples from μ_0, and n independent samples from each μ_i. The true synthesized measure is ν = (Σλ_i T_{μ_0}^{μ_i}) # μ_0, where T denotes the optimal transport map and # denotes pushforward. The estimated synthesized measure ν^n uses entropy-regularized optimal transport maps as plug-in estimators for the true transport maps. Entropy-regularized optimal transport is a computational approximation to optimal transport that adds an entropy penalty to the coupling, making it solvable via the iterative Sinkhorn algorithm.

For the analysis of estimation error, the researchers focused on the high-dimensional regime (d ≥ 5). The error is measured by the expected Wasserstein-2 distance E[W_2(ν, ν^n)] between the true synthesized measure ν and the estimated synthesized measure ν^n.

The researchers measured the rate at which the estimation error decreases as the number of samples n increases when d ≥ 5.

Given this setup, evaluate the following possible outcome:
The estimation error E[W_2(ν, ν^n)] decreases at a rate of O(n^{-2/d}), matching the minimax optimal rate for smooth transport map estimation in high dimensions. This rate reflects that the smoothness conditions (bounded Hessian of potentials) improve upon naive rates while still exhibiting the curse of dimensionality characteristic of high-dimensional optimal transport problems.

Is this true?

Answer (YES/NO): NO